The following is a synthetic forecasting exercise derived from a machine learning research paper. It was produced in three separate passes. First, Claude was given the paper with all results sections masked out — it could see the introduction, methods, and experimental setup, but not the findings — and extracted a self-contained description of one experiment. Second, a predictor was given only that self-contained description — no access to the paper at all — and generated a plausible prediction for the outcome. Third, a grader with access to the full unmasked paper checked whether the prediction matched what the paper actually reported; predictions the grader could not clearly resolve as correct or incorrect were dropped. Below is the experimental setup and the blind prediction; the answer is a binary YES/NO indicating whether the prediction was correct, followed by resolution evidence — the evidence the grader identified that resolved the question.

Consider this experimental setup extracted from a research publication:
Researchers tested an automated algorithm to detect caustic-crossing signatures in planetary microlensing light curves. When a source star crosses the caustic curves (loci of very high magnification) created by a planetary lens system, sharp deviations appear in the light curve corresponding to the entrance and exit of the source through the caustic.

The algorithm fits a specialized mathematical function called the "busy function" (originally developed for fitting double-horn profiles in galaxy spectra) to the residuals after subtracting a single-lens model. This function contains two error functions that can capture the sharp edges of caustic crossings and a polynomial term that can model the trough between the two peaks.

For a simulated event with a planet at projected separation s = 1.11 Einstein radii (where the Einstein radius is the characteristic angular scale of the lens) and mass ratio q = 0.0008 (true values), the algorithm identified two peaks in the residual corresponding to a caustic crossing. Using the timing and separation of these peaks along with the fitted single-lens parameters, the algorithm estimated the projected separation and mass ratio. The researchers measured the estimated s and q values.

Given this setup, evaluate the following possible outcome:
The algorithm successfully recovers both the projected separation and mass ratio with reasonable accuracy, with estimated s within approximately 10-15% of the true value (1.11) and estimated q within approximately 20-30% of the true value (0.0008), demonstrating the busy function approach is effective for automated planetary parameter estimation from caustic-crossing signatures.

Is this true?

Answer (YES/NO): NO